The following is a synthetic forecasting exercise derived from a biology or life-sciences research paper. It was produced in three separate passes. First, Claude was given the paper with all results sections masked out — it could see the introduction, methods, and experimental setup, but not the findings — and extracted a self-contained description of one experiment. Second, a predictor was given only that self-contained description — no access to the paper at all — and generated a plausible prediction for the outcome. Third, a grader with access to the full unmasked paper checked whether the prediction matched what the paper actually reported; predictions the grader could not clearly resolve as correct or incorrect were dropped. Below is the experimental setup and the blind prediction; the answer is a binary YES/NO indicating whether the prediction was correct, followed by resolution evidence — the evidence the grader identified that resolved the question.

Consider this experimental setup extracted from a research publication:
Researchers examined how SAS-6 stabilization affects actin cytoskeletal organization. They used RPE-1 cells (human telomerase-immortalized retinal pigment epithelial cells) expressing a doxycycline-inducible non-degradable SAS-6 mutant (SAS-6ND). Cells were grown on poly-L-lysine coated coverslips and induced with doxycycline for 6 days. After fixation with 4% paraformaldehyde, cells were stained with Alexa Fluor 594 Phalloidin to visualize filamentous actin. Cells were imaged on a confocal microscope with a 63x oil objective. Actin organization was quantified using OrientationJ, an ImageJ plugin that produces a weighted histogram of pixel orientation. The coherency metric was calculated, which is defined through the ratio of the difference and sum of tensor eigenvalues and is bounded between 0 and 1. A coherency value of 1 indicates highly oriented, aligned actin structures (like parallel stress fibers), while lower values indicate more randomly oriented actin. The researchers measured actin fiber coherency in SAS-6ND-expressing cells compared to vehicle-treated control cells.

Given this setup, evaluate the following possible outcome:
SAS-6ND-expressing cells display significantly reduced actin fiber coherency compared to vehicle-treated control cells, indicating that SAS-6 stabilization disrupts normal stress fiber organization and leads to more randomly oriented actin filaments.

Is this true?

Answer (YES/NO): NO